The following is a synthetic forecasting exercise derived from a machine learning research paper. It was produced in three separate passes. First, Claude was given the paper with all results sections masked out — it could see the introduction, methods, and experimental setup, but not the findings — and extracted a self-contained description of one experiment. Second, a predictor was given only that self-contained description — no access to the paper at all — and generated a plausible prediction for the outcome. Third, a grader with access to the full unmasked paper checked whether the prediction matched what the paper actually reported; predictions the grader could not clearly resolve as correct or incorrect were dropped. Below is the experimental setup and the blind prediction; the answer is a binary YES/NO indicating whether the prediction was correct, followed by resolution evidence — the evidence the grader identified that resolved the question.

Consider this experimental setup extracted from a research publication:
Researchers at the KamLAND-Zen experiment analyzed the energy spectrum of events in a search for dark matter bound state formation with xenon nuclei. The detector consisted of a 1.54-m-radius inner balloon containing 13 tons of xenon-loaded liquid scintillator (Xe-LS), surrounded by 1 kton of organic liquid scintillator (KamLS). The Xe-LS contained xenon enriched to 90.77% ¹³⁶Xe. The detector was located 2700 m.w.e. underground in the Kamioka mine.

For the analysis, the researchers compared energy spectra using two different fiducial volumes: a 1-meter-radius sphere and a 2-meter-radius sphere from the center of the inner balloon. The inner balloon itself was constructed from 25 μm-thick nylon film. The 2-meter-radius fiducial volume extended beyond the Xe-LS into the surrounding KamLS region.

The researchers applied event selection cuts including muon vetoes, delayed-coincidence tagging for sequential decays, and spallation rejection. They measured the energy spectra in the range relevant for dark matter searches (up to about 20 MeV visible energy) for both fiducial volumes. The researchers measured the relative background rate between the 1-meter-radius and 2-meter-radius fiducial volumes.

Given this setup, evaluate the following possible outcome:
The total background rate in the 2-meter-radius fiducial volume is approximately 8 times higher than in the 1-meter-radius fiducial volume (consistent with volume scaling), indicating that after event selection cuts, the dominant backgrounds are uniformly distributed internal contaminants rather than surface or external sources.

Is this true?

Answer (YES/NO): NO